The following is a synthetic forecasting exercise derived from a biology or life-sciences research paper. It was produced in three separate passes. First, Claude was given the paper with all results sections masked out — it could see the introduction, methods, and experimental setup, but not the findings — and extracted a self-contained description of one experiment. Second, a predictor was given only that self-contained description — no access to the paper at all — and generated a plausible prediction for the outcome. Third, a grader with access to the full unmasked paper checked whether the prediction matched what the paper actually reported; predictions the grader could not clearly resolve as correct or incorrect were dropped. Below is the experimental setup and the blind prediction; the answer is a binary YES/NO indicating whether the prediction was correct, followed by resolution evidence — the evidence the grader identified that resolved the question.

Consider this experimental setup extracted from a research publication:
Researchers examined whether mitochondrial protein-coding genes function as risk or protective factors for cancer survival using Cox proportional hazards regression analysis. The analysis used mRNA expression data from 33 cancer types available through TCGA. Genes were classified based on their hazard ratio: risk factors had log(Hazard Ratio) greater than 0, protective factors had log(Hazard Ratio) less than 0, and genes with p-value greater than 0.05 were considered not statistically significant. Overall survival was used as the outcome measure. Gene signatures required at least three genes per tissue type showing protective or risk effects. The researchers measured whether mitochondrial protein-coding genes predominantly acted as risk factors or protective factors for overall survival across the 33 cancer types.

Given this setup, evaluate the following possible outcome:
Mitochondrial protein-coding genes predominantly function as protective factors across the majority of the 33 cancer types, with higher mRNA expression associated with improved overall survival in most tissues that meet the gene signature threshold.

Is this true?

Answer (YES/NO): NO